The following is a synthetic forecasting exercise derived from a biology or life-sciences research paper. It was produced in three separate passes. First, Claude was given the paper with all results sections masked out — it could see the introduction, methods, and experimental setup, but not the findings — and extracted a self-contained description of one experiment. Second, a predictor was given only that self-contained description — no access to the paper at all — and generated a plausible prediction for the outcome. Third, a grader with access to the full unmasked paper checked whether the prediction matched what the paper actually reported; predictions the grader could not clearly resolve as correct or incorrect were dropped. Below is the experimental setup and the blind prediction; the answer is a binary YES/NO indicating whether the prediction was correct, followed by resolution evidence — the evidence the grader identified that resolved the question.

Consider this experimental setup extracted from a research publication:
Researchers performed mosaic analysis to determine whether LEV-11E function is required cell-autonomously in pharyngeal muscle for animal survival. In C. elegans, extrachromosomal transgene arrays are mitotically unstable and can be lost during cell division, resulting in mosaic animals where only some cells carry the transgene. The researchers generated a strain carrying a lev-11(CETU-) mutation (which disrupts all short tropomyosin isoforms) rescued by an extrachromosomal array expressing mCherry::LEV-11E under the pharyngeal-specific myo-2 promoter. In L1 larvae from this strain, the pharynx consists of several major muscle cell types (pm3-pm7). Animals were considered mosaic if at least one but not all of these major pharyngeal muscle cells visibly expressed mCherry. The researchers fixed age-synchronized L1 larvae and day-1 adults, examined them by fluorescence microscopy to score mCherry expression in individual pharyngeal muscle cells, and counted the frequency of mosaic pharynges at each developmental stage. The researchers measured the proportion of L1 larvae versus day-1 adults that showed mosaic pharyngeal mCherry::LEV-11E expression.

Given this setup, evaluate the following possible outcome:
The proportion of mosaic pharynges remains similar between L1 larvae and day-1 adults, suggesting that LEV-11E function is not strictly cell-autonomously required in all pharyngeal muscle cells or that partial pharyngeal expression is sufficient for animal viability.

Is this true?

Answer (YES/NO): NO